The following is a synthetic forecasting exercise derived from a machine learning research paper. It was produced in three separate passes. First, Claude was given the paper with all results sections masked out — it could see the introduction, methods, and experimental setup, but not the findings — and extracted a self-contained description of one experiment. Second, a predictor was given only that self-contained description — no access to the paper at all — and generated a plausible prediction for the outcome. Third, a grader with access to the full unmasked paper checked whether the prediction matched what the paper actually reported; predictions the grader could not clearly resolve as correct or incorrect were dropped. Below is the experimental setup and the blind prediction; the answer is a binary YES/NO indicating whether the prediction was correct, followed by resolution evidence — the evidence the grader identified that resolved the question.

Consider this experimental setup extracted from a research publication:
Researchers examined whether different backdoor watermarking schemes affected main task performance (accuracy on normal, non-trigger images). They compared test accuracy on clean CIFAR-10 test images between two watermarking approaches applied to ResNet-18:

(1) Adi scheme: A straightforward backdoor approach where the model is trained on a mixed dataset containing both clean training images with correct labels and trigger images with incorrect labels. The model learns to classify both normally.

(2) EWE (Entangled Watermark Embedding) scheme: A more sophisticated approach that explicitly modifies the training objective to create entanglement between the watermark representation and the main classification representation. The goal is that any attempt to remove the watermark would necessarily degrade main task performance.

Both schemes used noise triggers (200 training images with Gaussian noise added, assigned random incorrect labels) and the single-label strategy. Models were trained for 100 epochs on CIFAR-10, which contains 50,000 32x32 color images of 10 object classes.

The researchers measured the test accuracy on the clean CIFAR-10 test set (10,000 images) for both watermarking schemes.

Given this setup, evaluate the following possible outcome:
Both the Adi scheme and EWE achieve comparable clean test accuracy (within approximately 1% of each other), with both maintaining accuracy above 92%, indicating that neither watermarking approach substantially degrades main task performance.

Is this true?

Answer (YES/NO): NO